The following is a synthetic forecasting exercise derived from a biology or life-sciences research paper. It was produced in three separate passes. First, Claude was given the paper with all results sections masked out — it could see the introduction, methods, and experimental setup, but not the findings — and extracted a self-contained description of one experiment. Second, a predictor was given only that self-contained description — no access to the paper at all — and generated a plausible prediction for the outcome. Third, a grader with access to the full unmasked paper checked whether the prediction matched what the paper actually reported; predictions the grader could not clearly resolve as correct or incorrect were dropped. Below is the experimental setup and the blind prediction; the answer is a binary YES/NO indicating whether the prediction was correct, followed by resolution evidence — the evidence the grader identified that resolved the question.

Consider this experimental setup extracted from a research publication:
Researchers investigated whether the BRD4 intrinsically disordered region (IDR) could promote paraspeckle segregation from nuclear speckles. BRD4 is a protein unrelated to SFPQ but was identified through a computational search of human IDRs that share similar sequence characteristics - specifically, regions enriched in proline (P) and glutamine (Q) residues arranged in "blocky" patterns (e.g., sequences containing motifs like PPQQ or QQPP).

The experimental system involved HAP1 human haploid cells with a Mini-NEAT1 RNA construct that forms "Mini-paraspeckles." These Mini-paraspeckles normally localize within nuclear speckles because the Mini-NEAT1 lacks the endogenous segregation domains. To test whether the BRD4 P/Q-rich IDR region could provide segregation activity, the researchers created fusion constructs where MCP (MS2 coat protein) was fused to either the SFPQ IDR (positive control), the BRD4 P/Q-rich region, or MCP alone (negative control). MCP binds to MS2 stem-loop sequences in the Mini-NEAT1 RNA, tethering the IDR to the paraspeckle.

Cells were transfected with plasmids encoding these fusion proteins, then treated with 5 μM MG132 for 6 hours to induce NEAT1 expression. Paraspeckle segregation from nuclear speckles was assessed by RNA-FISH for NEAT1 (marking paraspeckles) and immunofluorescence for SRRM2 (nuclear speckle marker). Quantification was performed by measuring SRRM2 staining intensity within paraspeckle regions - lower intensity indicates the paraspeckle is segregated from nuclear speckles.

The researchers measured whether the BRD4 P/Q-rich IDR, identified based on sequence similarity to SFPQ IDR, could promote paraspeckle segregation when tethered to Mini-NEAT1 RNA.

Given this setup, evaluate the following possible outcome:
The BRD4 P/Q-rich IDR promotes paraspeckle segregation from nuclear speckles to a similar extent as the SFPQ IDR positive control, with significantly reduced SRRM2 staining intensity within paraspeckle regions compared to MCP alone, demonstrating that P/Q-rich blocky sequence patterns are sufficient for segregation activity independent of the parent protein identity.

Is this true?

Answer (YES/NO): YES